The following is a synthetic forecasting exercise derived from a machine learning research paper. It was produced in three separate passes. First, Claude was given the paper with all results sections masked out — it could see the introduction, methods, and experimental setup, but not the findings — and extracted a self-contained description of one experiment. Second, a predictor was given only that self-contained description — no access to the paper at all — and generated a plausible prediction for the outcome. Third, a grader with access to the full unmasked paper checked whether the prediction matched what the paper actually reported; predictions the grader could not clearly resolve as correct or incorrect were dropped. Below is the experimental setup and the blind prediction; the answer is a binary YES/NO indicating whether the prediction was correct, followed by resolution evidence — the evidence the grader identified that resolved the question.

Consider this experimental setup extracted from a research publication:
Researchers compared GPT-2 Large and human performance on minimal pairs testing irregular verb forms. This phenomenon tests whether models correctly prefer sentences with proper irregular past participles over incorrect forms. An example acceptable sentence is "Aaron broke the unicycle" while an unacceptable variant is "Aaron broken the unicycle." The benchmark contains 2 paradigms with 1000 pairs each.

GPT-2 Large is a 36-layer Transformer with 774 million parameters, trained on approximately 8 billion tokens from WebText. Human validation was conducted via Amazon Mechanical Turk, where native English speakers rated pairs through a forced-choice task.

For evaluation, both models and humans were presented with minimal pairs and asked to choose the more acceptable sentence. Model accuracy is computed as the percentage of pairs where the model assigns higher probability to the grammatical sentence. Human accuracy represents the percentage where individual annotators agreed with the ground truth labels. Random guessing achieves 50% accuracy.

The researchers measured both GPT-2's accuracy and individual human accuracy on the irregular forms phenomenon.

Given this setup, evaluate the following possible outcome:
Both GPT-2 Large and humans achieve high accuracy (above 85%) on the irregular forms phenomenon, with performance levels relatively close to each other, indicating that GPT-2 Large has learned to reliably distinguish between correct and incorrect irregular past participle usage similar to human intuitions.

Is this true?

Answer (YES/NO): NO